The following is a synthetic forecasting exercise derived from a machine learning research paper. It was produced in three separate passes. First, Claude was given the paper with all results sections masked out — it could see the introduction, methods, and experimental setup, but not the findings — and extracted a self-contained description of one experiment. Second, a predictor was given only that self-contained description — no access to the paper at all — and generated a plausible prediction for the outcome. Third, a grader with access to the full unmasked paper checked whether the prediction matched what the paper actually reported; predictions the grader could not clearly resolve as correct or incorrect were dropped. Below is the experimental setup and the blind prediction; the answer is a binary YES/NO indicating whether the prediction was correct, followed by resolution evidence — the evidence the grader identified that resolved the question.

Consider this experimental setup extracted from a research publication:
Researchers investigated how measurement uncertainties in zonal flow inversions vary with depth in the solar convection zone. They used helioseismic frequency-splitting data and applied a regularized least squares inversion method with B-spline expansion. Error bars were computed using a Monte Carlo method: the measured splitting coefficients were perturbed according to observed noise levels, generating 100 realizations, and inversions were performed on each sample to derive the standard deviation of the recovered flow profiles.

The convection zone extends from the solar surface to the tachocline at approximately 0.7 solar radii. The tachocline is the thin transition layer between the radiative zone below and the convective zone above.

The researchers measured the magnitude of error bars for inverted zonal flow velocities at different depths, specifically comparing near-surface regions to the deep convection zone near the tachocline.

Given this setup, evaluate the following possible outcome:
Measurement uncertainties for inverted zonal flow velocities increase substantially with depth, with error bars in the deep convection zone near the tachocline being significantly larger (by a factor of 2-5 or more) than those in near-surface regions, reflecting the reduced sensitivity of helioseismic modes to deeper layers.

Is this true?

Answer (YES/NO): YES